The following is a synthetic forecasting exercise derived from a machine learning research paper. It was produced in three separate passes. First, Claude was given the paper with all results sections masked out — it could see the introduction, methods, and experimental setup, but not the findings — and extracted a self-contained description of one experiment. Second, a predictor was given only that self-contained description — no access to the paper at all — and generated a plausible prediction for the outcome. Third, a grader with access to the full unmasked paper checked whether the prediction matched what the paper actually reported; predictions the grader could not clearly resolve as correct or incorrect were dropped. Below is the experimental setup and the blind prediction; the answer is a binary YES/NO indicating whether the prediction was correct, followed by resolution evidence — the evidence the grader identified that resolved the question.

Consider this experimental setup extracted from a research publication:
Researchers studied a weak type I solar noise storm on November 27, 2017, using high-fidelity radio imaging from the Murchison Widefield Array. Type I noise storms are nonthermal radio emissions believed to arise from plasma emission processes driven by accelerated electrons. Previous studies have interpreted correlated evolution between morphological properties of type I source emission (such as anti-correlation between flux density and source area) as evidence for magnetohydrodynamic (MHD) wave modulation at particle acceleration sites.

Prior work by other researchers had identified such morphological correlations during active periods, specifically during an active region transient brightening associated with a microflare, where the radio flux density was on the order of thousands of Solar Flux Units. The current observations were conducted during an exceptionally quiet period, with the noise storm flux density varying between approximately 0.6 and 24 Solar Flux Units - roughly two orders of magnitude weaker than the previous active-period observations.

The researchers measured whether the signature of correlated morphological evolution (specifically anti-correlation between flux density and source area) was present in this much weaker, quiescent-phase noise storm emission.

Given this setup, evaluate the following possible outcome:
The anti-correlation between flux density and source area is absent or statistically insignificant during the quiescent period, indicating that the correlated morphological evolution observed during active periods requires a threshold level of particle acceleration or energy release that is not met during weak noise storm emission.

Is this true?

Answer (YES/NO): NO